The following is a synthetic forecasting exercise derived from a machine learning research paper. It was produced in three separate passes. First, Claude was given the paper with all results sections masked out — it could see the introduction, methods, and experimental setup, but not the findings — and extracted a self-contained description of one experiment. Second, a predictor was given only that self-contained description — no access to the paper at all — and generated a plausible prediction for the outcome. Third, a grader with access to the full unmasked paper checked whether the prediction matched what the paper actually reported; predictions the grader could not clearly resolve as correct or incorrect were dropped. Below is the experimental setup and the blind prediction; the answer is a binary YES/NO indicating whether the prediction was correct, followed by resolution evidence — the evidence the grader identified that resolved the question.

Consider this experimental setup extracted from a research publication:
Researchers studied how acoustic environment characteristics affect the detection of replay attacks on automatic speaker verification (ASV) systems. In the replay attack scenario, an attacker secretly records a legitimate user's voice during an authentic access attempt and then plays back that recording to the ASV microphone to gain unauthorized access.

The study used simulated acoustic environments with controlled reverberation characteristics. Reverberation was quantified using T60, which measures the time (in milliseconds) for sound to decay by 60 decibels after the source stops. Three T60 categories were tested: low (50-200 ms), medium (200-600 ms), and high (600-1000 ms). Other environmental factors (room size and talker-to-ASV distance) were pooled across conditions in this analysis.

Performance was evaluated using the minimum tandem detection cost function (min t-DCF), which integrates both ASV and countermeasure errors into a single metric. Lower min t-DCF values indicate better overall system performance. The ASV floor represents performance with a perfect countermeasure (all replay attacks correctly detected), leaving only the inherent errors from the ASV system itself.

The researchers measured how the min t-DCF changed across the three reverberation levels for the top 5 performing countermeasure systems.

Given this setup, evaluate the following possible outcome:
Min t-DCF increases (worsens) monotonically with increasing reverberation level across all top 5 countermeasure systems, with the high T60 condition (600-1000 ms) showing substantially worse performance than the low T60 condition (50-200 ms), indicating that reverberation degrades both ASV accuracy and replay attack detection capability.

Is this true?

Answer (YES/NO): NO